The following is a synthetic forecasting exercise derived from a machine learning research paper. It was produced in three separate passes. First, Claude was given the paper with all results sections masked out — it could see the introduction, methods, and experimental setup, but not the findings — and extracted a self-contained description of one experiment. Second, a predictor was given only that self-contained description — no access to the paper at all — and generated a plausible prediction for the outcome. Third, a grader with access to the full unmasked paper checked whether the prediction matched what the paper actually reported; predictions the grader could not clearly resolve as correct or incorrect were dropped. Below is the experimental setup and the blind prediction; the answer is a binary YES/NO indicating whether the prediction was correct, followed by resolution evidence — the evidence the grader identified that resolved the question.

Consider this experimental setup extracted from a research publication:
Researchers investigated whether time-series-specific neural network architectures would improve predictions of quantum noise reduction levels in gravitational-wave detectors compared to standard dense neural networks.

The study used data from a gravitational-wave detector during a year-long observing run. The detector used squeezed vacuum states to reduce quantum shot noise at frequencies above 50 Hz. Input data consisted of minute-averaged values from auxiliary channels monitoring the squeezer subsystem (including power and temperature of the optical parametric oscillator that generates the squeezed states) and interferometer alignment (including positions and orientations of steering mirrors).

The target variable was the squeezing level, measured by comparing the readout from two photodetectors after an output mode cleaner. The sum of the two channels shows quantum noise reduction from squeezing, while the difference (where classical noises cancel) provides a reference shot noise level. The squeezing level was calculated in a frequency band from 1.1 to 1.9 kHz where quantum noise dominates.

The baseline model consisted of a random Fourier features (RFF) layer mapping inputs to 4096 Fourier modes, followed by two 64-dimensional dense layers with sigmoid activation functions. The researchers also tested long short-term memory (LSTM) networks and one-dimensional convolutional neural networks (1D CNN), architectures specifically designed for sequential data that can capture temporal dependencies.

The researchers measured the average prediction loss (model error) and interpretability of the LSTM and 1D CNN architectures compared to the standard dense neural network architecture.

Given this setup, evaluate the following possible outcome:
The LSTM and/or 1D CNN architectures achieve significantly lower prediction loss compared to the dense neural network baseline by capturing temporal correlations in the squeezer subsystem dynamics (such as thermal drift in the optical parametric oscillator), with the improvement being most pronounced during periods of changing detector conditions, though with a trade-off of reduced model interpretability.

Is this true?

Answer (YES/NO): NO